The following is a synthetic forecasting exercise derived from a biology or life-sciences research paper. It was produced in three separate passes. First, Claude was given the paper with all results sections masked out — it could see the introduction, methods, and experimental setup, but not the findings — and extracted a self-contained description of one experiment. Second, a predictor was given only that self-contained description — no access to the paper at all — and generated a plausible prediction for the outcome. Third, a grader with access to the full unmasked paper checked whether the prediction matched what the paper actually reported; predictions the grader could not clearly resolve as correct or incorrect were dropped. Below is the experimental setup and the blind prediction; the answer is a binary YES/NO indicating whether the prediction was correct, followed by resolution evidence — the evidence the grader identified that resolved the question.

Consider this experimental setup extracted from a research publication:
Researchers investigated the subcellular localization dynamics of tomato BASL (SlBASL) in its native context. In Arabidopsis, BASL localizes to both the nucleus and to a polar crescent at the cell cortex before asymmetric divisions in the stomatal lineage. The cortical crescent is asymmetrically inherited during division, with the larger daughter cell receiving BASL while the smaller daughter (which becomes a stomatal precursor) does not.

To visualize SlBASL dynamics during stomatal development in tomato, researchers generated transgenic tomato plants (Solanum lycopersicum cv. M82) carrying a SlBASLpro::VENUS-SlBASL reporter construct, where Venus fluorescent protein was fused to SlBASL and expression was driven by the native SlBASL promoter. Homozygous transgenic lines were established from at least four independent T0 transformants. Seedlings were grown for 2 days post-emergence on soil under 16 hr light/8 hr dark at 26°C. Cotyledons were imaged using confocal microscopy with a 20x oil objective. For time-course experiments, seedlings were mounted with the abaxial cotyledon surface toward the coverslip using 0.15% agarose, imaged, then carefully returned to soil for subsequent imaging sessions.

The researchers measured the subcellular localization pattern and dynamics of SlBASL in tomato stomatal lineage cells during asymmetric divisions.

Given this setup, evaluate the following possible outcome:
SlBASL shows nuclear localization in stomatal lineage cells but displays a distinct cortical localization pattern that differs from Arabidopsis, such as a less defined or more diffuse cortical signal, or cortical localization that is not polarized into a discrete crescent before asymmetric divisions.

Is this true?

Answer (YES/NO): NO